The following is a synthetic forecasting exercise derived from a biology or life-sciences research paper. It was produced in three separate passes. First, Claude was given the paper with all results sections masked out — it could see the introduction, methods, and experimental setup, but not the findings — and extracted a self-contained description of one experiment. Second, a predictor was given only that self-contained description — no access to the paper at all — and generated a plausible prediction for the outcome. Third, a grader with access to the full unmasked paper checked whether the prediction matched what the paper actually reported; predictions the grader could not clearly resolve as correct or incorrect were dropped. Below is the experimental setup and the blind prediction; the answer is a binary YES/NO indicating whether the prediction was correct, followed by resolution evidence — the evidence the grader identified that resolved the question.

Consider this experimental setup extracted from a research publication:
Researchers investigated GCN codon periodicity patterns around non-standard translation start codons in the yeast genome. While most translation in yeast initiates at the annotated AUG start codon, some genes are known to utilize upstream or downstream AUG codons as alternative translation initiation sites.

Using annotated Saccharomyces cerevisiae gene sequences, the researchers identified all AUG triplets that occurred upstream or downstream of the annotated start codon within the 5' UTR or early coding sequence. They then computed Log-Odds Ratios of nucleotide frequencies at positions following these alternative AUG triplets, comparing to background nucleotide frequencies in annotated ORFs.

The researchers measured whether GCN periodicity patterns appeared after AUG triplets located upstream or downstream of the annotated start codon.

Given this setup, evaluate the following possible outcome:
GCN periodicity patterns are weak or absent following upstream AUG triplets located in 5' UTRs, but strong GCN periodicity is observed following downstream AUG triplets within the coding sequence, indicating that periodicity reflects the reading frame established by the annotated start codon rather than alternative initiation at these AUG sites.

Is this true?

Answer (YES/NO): NO